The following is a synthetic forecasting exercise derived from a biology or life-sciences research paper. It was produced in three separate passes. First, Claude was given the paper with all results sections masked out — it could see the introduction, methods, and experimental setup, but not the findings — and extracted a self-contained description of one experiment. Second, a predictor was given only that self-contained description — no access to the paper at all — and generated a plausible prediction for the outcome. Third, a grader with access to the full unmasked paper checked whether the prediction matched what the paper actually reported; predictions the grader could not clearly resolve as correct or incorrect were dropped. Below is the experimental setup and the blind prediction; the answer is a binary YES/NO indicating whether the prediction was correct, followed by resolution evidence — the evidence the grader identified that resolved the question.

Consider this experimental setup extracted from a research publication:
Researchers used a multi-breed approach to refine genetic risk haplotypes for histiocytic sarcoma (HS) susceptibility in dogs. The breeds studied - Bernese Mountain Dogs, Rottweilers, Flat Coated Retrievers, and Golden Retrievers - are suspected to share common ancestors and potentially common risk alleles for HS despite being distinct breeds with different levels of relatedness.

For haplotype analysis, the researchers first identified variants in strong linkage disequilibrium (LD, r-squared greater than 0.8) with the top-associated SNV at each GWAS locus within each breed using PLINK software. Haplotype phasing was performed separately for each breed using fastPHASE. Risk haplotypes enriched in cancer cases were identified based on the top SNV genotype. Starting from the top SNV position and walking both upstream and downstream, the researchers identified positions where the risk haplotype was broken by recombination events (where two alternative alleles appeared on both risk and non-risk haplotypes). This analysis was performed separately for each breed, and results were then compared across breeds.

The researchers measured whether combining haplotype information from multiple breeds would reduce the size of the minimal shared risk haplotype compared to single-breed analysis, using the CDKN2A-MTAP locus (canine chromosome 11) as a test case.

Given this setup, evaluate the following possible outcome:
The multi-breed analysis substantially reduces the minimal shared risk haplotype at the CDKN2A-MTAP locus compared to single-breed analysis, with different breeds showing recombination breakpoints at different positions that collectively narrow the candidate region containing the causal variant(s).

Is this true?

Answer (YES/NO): NO